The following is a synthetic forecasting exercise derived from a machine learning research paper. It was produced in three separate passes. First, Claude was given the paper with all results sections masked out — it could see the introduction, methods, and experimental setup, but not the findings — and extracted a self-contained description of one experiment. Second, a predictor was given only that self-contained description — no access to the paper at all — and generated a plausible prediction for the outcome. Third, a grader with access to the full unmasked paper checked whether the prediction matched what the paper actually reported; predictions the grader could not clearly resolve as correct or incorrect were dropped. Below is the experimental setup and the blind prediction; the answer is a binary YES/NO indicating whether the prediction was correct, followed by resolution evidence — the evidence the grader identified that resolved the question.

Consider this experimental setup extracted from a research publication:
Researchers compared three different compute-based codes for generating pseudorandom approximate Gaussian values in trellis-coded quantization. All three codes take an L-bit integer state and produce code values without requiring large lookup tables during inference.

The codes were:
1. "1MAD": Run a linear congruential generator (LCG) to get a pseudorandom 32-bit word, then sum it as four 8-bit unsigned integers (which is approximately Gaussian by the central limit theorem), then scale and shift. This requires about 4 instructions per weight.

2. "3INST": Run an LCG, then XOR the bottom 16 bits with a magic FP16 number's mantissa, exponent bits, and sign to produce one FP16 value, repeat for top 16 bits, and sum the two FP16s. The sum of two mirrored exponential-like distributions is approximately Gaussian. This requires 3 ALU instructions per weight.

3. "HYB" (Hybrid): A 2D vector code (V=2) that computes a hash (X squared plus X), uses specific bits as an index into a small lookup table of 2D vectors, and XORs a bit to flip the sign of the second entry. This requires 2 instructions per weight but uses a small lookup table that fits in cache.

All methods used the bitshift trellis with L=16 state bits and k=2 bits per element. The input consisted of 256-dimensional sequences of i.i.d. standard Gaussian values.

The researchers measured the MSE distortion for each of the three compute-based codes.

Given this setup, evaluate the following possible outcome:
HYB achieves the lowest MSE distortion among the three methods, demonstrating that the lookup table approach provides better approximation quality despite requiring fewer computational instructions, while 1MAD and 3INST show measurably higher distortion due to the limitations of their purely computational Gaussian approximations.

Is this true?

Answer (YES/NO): NO